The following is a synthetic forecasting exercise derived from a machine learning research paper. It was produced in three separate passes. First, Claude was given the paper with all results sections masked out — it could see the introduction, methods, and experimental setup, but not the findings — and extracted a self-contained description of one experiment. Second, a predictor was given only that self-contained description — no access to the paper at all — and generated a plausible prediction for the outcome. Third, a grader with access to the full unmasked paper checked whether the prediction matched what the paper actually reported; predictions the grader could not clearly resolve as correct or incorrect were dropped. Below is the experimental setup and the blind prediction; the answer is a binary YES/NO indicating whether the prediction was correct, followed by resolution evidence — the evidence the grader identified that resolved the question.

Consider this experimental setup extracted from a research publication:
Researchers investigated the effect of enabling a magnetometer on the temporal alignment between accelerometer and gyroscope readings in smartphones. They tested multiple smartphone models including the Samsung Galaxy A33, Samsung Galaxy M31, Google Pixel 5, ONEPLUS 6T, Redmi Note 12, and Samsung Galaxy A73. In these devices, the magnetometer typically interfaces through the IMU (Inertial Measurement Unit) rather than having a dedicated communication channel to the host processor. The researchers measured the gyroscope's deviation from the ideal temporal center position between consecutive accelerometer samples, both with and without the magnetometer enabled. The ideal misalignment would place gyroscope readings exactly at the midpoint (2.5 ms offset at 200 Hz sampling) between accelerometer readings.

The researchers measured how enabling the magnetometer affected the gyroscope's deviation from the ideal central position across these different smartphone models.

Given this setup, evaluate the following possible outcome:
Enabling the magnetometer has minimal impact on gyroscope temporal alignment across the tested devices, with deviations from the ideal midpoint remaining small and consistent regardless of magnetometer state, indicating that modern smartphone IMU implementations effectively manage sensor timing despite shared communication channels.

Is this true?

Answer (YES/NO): NO